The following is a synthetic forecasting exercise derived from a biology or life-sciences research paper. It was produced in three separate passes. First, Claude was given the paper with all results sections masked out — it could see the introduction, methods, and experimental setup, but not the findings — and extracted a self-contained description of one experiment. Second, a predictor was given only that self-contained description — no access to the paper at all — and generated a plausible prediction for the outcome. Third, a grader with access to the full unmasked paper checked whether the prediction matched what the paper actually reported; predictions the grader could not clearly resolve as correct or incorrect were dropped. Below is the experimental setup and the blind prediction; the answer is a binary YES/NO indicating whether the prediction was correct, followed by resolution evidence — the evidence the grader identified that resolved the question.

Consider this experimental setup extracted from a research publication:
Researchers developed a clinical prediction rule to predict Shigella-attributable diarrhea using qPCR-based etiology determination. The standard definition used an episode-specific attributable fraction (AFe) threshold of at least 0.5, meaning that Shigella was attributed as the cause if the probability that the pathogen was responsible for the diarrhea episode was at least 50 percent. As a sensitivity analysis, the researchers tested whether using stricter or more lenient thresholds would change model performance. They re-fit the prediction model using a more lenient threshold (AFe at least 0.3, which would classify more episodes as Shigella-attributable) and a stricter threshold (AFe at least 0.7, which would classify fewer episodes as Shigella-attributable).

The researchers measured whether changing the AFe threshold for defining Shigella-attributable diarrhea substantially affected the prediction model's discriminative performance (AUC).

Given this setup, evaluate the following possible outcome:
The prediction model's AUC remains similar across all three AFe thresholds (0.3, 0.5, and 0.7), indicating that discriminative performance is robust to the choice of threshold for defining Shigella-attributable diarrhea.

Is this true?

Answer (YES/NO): YES